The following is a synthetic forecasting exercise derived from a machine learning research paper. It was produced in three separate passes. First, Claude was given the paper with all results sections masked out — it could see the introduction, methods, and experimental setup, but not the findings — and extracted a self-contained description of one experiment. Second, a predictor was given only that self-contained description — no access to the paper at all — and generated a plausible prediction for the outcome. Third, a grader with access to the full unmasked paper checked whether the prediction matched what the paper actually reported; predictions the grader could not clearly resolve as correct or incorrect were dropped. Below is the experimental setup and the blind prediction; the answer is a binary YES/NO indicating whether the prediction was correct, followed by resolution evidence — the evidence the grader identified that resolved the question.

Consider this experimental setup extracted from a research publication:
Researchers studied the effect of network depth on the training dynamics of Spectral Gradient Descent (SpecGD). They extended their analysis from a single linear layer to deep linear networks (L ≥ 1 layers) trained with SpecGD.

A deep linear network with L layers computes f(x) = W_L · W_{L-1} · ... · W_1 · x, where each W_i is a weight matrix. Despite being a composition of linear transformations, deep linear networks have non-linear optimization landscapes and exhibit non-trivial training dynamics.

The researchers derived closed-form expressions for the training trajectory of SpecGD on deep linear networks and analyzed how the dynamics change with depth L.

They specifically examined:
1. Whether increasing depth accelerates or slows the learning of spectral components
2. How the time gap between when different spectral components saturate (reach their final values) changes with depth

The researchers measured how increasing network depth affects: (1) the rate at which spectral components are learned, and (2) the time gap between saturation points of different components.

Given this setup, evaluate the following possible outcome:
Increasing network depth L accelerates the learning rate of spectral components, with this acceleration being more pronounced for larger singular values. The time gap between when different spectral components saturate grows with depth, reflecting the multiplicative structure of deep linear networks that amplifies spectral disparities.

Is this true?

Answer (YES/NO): NO